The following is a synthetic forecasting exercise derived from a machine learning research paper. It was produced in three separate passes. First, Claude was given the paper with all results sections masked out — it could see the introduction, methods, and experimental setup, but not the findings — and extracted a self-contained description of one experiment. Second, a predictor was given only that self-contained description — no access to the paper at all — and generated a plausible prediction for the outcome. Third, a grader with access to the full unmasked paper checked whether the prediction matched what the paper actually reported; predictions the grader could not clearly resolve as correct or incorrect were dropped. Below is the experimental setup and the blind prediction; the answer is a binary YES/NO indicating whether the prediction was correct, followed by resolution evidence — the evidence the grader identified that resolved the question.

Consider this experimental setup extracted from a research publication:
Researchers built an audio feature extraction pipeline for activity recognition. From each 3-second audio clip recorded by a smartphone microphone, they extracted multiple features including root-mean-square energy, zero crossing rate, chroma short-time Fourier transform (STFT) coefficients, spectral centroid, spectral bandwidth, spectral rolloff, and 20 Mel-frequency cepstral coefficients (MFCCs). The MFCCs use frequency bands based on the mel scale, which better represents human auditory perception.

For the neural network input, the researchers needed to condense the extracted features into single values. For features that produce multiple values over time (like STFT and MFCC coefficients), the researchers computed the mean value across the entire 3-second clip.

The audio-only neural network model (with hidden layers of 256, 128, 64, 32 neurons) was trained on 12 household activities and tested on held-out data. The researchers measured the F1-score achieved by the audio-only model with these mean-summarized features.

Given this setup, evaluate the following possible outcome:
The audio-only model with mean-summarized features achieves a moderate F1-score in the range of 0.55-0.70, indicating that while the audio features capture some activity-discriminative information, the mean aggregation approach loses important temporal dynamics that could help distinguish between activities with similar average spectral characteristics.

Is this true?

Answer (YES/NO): NO